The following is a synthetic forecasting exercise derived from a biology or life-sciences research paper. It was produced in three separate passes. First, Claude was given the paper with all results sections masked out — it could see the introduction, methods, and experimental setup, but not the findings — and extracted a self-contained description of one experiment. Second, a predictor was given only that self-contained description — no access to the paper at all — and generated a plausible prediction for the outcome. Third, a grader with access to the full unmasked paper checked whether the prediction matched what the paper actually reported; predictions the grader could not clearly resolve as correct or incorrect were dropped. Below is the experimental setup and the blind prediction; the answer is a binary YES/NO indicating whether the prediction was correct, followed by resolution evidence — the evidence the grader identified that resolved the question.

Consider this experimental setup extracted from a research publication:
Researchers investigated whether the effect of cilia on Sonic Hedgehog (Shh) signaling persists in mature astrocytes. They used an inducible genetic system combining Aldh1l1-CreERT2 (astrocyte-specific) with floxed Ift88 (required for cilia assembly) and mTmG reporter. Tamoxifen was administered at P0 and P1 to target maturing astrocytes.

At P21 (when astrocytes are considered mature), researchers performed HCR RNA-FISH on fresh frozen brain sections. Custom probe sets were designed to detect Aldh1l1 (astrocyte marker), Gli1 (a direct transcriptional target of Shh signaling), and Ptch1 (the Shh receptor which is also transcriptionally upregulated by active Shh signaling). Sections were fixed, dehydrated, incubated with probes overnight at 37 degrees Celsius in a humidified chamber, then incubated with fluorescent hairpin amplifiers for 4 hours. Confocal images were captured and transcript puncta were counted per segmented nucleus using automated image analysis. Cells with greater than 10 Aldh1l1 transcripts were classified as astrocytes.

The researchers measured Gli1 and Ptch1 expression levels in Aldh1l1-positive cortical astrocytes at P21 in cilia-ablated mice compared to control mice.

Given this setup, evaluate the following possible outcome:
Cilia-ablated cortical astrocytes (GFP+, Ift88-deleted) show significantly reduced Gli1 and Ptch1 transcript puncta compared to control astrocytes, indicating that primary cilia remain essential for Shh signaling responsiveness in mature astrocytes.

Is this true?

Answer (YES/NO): YES